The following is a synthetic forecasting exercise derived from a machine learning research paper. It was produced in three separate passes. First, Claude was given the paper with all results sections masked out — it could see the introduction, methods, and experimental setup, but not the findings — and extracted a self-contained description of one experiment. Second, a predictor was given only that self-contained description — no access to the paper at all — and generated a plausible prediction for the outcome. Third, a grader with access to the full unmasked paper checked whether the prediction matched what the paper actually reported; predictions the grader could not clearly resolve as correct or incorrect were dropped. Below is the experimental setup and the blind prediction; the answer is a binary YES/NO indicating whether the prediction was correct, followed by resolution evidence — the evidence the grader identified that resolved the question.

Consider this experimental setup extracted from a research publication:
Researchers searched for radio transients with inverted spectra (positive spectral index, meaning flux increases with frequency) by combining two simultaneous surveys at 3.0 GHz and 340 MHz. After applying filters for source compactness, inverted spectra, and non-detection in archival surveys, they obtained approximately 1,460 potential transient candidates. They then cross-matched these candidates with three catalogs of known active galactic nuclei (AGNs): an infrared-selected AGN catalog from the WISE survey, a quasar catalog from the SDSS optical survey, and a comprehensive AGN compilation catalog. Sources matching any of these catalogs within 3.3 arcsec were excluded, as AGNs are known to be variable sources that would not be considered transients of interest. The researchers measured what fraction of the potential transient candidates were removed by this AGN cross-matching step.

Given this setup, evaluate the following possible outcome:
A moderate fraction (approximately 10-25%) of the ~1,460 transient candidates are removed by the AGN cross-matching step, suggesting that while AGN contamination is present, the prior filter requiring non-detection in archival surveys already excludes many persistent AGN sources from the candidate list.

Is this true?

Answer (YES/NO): YES